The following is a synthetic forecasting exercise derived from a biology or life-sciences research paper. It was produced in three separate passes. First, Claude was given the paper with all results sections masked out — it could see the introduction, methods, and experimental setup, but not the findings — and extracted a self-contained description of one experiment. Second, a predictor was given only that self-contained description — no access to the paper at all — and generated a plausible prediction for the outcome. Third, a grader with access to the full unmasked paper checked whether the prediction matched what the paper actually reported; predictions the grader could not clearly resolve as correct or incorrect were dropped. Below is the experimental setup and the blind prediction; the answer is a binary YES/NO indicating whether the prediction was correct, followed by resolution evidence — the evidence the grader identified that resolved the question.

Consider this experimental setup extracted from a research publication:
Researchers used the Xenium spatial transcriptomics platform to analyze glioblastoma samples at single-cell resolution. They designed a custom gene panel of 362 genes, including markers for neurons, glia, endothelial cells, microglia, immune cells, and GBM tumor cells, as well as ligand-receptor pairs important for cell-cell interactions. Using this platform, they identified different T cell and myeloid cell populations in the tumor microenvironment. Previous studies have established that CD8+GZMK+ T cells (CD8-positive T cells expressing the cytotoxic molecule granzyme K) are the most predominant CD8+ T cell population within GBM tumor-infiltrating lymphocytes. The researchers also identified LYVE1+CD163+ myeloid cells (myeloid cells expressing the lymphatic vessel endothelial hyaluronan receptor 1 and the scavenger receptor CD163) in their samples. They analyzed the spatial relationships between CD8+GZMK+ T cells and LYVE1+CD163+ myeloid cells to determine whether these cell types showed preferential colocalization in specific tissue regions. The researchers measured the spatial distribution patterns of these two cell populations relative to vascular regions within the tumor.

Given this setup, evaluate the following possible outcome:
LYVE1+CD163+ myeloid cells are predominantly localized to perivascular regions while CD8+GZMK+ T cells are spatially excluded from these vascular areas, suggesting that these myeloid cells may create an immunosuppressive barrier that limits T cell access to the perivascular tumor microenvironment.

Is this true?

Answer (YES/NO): NO